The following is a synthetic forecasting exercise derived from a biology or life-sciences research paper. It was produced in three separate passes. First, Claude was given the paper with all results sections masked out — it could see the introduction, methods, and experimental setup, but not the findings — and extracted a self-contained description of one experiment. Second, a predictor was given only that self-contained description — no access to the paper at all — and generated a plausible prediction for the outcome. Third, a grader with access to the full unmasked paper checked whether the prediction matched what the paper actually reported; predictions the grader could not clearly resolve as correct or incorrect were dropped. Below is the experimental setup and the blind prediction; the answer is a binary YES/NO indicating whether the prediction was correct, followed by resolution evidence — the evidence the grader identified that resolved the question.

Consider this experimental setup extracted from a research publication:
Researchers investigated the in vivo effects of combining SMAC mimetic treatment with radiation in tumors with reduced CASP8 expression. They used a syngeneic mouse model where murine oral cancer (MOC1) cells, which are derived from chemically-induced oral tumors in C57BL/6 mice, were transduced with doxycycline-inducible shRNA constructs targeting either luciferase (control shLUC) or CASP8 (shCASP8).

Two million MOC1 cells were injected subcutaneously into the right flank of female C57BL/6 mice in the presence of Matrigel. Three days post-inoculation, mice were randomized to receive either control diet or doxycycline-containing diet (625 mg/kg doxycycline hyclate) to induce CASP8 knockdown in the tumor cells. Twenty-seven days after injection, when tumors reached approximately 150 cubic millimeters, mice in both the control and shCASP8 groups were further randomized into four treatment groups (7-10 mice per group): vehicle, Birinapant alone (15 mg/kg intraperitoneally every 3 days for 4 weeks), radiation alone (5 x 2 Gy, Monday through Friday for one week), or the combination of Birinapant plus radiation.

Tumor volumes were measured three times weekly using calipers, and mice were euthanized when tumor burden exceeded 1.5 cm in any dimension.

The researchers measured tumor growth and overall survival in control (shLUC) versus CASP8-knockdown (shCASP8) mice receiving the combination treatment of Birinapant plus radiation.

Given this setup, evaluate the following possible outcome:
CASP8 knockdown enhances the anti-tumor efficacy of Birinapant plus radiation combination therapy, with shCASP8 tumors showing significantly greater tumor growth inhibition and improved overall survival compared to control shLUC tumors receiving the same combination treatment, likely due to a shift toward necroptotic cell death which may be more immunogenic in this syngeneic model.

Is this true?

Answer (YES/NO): YES